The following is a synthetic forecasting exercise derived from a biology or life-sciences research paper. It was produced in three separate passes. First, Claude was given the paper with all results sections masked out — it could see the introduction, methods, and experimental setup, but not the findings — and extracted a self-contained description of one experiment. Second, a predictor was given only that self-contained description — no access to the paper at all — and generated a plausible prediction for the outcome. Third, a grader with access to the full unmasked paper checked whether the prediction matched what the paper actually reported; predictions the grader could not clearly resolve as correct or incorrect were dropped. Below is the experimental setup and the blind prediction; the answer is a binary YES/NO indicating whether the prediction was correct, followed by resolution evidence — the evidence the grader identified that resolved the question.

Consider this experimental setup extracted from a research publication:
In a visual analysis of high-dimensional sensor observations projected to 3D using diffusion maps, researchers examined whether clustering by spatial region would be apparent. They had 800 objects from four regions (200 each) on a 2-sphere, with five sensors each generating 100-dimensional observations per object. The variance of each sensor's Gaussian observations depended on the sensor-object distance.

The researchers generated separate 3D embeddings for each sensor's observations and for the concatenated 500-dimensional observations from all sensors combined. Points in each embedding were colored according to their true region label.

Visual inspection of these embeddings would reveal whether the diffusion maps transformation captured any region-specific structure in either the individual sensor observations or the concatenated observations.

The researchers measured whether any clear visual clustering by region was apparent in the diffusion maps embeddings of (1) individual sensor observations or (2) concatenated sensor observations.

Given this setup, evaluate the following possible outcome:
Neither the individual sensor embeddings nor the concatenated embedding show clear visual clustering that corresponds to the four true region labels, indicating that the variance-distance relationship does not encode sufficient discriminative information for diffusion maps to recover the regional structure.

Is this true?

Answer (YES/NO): YES